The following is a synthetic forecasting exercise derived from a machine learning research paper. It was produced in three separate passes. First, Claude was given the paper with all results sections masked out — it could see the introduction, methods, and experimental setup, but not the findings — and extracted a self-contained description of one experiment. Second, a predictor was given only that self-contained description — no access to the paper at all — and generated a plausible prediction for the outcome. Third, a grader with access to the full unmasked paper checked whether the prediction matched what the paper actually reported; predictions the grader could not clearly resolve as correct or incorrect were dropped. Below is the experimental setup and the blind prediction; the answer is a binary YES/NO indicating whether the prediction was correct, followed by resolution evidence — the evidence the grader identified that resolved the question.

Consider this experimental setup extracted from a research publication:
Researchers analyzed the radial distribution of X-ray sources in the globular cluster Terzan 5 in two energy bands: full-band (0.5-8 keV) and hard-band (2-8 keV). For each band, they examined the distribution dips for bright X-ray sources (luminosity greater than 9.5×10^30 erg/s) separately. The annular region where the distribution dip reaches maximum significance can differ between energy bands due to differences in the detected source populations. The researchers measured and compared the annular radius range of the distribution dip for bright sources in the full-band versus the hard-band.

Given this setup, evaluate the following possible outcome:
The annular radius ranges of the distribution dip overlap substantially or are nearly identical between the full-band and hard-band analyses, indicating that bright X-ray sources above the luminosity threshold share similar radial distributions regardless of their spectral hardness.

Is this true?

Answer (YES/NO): YES